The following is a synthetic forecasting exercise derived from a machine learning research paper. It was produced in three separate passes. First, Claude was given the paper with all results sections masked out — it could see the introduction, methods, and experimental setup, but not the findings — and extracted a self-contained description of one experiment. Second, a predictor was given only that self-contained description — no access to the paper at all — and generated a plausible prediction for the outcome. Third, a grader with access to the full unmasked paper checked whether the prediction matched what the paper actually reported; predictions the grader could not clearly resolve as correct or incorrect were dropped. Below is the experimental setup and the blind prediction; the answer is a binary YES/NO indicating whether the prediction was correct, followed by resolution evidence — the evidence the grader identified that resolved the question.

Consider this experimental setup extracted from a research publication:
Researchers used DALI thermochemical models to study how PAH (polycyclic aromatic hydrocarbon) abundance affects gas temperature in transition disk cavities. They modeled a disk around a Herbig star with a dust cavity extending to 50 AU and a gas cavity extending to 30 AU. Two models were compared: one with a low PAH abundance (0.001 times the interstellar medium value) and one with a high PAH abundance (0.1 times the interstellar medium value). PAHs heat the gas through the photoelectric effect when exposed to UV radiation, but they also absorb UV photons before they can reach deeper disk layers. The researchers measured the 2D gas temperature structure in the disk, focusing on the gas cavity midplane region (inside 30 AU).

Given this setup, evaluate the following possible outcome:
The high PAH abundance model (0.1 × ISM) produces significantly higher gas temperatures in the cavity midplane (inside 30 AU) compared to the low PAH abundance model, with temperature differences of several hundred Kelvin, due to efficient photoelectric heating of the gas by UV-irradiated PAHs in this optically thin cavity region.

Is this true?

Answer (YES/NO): NO